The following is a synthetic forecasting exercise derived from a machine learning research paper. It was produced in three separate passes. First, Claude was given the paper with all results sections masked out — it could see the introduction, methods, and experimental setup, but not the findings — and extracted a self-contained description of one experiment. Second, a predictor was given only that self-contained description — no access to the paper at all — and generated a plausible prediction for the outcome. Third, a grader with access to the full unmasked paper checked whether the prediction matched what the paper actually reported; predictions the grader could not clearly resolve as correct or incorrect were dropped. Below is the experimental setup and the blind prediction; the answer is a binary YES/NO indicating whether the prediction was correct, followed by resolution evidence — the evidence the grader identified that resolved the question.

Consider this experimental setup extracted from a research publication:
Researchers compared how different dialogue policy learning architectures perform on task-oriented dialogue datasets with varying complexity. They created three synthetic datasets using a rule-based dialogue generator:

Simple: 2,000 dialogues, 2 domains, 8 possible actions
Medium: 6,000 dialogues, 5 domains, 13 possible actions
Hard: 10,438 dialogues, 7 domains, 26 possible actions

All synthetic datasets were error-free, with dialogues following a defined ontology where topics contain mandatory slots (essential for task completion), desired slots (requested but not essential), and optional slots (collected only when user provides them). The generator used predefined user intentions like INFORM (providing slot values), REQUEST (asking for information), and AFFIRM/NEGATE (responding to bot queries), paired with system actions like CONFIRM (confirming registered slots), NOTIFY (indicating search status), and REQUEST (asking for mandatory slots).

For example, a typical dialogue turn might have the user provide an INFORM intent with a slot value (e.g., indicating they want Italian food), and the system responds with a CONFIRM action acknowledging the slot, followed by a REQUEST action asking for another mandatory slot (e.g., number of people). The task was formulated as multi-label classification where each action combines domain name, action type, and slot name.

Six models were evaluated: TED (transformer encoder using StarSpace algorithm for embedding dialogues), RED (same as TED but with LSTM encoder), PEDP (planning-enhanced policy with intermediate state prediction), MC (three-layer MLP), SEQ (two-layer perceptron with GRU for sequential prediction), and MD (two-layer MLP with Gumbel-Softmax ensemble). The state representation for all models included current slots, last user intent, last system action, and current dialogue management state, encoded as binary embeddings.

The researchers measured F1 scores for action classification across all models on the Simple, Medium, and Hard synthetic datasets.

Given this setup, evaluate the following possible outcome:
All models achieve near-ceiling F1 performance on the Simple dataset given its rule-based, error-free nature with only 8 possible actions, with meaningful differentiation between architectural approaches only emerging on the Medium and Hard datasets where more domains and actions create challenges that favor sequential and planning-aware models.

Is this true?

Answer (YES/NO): NO